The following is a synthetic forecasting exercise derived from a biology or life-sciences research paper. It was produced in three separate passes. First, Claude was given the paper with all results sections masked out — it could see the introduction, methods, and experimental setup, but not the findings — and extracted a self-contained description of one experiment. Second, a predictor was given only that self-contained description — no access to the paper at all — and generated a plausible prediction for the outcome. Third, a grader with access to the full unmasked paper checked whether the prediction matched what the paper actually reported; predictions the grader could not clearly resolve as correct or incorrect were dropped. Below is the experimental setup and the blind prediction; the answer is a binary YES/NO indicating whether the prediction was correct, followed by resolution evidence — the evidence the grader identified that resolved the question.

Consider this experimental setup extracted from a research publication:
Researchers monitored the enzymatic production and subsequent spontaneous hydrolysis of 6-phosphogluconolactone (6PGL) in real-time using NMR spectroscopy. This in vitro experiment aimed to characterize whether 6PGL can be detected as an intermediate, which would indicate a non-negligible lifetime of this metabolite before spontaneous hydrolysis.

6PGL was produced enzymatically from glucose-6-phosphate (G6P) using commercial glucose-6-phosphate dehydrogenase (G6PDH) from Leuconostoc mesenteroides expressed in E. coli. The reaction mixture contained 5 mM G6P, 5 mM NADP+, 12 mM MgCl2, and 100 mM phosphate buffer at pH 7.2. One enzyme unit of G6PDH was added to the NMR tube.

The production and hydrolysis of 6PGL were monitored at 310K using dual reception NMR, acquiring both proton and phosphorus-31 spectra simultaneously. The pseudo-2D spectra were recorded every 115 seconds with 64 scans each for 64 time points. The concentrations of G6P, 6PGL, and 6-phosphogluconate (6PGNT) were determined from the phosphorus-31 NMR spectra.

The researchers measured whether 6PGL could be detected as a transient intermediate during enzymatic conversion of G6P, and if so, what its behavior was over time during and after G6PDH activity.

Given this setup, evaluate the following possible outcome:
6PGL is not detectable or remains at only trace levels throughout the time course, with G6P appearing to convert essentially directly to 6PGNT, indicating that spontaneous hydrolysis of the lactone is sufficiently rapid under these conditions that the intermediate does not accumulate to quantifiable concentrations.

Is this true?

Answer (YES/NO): NO